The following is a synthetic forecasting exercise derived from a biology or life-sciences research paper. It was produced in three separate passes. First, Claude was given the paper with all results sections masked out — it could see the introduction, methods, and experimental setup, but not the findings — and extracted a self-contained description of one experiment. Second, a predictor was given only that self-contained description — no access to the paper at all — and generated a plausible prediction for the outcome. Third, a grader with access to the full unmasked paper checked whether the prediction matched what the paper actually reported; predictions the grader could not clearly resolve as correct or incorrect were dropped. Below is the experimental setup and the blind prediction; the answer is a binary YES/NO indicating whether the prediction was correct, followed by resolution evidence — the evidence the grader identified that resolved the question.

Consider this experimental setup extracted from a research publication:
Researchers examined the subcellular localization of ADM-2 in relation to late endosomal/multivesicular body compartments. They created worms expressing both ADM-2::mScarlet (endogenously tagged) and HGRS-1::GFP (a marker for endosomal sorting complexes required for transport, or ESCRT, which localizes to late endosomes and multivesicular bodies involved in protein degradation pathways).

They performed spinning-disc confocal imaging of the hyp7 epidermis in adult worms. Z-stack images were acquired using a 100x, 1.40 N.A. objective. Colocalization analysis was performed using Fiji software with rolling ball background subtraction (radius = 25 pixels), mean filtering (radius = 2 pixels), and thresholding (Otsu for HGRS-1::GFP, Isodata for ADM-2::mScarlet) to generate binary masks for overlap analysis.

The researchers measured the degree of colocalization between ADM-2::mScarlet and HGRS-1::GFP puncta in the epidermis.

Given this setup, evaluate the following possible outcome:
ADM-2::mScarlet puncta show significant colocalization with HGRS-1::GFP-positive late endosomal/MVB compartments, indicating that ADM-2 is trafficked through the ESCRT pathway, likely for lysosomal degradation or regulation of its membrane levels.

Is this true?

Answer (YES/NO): NO